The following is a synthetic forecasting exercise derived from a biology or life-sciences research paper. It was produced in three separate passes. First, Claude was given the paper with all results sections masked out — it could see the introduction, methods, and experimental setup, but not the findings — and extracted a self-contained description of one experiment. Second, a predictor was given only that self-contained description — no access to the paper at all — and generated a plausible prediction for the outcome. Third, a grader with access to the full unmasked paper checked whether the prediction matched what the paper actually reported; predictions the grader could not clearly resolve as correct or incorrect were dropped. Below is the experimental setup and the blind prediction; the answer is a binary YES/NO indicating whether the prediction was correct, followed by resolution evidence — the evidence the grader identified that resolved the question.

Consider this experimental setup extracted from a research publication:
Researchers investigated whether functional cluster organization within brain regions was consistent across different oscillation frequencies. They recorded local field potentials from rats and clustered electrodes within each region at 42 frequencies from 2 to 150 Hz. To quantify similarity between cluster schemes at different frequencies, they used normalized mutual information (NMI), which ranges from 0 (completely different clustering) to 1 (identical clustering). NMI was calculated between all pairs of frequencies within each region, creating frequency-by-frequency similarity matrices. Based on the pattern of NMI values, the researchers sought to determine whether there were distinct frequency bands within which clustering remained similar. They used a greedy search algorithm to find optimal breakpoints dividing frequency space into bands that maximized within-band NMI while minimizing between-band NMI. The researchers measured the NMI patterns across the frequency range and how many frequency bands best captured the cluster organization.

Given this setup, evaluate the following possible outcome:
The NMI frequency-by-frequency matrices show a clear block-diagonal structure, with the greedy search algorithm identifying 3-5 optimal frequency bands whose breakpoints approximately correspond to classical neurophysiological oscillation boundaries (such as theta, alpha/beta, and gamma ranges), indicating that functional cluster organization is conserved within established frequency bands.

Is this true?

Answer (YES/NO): YES